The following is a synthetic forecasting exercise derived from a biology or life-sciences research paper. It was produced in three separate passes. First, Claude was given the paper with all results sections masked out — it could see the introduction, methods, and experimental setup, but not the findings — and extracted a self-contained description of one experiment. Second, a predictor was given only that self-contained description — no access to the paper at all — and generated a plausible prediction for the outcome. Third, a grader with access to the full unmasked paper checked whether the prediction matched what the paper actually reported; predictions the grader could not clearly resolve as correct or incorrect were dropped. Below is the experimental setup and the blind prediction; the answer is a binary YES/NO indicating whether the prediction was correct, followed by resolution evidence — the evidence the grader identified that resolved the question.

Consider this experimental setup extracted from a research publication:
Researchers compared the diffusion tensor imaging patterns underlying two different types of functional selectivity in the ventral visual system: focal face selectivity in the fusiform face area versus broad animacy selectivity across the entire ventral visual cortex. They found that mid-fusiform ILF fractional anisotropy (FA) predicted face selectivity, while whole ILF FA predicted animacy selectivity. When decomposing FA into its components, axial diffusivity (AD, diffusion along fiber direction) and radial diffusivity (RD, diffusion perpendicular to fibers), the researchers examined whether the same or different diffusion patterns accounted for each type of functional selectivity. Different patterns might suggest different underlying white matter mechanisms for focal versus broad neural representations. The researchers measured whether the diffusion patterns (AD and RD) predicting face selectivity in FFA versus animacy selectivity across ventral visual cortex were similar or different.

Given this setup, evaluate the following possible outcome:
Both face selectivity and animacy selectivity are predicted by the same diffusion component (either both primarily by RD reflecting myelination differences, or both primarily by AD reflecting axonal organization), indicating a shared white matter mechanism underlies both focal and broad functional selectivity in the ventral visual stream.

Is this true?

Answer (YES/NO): NO